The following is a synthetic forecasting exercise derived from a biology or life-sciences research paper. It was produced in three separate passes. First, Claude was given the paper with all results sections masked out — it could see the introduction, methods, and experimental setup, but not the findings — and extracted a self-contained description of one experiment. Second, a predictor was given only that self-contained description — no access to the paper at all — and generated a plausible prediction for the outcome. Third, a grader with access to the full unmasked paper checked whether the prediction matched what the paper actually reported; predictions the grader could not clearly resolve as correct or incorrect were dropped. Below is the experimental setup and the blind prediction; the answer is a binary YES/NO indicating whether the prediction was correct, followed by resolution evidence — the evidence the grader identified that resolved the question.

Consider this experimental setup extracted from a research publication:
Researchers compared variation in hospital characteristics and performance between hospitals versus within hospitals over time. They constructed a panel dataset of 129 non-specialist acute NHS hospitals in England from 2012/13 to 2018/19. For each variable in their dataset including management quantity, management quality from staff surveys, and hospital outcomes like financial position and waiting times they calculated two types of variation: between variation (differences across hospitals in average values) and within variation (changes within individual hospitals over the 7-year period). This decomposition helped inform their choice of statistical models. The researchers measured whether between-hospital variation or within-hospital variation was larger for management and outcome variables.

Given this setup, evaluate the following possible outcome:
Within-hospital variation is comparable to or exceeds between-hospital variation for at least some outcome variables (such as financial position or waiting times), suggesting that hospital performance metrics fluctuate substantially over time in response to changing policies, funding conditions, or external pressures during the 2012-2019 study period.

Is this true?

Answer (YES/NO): NO